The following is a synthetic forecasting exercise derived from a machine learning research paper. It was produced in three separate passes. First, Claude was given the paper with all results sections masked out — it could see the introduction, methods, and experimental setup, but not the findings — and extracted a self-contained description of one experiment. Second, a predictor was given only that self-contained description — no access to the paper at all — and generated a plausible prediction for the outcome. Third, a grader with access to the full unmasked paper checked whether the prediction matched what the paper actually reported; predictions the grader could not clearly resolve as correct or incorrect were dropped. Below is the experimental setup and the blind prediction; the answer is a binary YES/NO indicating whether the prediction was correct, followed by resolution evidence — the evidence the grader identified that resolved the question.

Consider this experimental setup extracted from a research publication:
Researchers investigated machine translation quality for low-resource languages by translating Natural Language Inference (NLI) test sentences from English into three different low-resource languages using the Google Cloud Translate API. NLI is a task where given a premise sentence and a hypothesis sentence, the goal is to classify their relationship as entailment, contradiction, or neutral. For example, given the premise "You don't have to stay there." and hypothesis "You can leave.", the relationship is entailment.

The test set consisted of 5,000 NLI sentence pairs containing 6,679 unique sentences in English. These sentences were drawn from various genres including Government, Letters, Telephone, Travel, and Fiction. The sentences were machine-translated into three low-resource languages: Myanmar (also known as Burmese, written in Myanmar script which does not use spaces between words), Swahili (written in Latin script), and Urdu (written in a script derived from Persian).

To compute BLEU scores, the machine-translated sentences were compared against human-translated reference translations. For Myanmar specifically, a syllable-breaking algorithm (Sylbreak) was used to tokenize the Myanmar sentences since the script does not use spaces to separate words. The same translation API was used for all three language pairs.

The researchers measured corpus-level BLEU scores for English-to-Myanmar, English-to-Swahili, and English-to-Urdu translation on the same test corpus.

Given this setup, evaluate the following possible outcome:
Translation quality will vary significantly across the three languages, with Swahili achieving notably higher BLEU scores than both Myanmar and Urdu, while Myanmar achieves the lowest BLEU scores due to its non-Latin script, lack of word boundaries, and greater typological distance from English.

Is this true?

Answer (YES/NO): NO